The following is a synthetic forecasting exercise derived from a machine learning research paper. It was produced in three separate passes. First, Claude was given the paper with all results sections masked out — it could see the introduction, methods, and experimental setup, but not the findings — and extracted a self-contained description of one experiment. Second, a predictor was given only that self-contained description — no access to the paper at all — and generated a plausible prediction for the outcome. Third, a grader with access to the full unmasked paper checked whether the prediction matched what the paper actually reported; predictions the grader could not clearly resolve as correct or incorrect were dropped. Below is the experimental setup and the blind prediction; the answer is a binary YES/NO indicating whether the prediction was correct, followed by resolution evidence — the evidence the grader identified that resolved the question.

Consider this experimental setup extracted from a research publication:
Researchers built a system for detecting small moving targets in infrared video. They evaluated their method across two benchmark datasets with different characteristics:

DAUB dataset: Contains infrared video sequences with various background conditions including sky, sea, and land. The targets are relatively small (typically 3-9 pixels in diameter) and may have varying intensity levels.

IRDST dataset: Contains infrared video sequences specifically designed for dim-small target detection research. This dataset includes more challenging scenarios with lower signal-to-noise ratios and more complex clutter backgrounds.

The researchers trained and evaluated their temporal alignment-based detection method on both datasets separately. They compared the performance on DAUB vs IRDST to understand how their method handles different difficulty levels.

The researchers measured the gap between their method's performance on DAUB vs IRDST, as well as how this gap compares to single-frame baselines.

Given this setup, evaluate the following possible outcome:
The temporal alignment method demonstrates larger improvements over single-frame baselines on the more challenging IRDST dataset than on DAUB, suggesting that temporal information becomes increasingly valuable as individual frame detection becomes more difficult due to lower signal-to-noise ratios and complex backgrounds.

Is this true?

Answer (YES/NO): YES